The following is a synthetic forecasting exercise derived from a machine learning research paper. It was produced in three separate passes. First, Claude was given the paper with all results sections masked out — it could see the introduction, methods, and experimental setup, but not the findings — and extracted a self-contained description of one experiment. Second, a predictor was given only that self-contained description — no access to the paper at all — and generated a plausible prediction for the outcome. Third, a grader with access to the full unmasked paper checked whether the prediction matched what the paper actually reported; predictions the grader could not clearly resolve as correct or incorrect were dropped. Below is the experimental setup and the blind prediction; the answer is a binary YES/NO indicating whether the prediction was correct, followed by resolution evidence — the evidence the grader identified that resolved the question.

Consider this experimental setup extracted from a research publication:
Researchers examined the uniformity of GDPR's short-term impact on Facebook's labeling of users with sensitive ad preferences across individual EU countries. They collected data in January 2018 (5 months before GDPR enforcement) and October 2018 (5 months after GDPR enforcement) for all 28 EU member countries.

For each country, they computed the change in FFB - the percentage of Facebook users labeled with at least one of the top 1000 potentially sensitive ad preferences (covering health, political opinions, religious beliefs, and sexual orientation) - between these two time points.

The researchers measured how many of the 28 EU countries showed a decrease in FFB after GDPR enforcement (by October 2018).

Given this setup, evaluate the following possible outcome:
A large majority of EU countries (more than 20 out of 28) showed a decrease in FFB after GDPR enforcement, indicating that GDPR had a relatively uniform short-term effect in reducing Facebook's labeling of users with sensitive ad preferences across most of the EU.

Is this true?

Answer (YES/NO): YES